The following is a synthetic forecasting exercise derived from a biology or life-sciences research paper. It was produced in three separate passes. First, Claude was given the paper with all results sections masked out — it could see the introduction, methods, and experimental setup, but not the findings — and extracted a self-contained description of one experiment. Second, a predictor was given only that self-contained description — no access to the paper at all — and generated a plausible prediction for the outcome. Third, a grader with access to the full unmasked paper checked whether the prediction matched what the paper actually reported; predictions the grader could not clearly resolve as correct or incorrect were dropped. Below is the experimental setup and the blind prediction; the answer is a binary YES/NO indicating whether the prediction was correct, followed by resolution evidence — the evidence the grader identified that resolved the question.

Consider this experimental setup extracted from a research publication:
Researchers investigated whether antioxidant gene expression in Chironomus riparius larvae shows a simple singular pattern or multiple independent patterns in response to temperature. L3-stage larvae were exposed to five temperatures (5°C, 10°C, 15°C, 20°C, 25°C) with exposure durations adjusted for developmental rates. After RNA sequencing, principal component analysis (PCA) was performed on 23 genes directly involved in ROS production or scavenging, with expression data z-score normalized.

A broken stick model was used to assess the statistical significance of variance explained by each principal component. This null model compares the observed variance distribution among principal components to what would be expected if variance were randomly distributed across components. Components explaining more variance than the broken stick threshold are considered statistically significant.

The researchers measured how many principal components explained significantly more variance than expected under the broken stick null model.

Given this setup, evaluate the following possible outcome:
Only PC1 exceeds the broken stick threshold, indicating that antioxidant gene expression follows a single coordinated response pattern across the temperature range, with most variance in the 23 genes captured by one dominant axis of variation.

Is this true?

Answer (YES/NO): NO